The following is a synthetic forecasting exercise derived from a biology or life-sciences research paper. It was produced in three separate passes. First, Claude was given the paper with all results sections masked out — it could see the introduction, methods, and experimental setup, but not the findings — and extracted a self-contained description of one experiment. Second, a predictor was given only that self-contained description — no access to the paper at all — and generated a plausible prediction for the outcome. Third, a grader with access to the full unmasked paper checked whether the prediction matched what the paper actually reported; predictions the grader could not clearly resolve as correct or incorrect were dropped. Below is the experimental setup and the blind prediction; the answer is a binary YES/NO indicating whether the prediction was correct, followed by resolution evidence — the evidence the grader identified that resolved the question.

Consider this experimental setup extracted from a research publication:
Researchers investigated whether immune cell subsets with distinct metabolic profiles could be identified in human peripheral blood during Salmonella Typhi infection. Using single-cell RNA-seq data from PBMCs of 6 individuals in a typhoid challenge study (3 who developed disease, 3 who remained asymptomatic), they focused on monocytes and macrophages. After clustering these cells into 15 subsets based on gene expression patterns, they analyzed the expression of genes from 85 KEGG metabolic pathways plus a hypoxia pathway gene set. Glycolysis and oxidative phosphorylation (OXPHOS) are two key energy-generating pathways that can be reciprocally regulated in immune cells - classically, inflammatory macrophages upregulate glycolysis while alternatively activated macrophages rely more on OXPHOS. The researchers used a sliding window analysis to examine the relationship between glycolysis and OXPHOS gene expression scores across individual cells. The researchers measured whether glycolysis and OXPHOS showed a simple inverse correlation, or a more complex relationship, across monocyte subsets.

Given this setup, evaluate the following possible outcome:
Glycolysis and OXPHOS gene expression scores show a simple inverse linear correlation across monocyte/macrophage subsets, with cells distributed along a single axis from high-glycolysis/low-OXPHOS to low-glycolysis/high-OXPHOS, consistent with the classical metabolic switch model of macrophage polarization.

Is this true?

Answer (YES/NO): NO